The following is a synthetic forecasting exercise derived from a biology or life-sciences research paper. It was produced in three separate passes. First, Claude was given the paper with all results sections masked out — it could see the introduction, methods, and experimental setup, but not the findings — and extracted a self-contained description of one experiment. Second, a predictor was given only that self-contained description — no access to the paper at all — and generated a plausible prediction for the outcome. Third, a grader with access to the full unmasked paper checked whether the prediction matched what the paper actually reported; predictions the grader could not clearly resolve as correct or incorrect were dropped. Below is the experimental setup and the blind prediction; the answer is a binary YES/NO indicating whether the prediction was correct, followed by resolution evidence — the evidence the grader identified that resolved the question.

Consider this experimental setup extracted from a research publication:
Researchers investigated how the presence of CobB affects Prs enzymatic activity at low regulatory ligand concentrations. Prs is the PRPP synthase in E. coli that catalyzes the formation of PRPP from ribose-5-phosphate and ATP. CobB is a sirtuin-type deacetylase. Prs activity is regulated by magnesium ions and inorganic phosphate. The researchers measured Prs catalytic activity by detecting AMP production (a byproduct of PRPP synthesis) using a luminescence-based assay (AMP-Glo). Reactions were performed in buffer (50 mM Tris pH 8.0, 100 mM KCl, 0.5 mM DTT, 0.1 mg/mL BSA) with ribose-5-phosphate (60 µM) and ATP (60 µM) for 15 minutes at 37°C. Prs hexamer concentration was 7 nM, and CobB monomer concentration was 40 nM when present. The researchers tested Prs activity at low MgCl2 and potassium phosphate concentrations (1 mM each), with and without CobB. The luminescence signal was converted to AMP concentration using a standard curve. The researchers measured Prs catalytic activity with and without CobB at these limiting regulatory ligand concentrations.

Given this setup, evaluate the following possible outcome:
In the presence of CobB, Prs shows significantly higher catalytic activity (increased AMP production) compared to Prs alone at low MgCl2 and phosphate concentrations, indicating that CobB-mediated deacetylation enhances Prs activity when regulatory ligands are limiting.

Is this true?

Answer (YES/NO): NO